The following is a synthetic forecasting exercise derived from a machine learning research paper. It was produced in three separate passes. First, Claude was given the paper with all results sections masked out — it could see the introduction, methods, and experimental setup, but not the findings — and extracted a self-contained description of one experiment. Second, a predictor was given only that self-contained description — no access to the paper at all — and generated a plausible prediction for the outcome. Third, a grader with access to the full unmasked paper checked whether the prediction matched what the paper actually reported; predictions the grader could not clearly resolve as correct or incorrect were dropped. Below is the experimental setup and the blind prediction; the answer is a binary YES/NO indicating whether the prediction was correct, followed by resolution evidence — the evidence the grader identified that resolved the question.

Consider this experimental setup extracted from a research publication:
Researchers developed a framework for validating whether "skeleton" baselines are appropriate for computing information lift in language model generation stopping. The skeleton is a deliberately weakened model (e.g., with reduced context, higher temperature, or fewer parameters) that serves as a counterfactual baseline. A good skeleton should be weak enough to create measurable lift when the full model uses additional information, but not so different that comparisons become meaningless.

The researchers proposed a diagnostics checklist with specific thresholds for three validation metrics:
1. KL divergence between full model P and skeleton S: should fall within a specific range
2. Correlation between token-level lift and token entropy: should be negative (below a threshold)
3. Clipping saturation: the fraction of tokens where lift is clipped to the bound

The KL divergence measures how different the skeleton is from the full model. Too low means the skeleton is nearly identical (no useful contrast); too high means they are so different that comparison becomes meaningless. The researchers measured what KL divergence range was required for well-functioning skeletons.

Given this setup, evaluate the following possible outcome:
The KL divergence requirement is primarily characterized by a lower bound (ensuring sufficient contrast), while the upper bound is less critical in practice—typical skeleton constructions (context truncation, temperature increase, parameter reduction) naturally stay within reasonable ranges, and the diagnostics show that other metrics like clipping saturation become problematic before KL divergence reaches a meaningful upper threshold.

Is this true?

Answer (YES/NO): NO